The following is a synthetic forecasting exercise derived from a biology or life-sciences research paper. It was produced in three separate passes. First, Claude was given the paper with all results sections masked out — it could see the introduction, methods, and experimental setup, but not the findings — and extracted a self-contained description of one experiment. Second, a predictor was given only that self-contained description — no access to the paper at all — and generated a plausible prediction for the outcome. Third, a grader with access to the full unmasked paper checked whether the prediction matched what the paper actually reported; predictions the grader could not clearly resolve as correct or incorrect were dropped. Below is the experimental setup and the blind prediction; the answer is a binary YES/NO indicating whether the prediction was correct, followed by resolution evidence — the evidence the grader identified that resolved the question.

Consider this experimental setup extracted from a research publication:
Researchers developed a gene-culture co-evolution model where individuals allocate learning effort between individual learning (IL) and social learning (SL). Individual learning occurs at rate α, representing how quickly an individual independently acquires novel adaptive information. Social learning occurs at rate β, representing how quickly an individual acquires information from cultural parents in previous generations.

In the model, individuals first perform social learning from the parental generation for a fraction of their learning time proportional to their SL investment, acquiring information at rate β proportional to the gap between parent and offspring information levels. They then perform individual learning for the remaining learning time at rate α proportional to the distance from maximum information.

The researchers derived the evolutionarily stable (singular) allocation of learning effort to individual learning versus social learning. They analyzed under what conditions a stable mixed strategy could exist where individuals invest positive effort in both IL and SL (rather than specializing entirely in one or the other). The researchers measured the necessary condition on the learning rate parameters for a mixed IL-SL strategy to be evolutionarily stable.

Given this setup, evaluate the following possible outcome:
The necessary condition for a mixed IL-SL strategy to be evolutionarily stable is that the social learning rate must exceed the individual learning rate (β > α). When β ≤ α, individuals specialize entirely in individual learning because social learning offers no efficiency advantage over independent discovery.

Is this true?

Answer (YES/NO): YES